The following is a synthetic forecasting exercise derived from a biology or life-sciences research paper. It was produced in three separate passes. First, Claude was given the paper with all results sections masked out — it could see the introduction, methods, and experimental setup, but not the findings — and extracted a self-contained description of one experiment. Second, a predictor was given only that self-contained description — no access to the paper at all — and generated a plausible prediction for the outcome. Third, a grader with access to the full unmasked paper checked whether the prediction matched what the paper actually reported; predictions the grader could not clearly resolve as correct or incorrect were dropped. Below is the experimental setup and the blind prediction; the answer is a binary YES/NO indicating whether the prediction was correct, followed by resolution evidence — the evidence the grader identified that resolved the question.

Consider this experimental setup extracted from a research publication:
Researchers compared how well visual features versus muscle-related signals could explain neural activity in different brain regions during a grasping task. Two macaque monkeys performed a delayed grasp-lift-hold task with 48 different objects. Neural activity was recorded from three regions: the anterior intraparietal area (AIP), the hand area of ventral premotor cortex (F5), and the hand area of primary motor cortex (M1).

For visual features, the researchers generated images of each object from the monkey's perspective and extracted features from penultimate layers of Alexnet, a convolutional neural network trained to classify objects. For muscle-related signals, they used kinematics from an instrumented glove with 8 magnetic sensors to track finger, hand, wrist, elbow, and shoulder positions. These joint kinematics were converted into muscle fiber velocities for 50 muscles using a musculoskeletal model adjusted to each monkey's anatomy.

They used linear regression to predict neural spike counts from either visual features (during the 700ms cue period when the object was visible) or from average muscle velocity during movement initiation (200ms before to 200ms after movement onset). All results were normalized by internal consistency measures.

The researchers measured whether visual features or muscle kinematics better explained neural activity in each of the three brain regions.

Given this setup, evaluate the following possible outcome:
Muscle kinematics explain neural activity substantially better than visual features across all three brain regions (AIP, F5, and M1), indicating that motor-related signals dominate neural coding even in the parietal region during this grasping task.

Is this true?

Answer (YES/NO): NO